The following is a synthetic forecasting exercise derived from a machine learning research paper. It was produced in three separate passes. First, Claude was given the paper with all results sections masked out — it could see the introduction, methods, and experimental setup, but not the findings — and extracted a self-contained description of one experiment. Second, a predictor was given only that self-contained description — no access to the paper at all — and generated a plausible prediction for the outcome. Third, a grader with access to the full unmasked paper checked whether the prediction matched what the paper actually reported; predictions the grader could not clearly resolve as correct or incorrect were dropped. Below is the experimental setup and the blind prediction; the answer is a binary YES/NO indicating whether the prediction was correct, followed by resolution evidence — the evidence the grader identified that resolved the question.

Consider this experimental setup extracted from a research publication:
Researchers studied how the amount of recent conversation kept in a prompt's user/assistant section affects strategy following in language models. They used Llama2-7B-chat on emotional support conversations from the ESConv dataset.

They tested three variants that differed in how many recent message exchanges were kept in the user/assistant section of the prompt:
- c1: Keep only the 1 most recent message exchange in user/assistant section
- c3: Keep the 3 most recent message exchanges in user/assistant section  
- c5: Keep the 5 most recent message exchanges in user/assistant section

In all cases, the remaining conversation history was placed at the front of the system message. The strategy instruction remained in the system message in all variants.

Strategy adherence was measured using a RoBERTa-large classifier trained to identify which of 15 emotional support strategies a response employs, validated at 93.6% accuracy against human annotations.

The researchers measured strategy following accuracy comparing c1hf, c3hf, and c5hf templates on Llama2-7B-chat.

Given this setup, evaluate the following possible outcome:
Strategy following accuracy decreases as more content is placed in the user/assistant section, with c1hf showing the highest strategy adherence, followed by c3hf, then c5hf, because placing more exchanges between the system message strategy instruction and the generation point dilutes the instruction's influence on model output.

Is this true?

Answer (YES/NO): YES